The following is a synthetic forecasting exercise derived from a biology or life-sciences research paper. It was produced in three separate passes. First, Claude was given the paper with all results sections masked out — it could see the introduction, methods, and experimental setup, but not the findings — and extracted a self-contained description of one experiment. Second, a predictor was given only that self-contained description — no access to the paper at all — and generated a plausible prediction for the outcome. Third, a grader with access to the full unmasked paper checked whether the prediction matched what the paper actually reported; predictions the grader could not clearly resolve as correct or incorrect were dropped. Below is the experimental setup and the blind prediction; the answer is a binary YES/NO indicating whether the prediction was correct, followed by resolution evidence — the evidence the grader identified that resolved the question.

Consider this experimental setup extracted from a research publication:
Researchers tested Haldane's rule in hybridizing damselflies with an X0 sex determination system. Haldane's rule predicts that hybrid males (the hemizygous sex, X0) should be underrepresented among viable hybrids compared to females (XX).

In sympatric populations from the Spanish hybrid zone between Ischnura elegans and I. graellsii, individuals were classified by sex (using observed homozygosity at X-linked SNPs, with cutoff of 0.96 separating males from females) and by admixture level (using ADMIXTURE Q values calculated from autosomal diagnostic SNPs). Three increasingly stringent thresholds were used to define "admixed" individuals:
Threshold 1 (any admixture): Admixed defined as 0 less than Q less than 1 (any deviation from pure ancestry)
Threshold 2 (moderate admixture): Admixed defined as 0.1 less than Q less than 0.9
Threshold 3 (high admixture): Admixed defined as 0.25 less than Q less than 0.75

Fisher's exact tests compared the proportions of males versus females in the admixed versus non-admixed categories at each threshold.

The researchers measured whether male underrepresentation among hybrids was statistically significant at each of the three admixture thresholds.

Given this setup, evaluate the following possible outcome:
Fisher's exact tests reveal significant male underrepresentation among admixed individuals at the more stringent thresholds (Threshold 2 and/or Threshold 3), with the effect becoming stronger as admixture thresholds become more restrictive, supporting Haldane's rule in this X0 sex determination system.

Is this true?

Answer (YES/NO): NO